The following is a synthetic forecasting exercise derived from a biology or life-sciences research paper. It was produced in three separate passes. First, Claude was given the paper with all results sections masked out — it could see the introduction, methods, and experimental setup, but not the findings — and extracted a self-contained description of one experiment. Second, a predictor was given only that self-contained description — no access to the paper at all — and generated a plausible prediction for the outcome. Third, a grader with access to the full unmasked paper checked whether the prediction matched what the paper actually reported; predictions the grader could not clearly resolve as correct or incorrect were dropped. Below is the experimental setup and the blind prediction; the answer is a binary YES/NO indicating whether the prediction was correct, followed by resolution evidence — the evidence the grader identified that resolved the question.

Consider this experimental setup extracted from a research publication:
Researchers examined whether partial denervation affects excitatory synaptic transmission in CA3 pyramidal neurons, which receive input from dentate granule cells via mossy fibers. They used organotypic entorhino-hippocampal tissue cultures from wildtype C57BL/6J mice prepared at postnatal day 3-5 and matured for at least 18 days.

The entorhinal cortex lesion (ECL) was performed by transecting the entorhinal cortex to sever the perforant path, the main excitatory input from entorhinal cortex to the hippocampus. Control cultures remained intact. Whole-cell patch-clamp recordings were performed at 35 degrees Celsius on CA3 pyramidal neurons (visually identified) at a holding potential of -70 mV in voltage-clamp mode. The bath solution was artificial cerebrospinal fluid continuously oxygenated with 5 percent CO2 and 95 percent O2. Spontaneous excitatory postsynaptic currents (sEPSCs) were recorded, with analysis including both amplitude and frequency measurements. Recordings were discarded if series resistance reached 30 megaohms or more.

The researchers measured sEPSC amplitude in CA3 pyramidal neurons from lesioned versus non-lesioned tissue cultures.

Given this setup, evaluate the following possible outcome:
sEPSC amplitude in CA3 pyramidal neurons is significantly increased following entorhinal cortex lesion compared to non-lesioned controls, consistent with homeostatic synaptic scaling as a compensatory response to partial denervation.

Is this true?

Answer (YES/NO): YES